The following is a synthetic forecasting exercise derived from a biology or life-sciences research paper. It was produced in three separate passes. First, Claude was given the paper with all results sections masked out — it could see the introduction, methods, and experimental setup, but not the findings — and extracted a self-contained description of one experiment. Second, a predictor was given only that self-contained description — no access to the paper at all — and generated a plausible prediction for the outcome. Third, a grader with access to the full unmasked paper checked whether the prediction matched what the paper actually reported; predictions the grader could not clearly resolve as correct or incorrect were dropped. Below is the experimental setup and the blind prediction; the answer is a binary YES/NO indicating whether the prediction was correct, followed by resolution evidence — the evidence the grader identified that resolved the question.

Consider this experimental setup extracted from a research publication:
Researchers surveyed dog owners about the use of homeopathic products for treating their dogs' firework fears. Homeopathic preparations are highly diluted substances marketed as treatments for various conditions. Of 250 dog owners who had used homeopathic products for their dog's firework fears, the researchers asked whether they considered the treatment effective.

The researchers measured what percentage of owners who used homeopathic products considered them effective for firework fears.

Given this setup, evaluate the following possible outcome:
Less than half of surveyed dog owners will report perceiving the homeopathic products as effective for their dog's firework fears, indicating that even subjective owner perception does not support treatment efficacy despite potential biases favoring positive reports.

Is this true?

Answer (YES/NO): YES